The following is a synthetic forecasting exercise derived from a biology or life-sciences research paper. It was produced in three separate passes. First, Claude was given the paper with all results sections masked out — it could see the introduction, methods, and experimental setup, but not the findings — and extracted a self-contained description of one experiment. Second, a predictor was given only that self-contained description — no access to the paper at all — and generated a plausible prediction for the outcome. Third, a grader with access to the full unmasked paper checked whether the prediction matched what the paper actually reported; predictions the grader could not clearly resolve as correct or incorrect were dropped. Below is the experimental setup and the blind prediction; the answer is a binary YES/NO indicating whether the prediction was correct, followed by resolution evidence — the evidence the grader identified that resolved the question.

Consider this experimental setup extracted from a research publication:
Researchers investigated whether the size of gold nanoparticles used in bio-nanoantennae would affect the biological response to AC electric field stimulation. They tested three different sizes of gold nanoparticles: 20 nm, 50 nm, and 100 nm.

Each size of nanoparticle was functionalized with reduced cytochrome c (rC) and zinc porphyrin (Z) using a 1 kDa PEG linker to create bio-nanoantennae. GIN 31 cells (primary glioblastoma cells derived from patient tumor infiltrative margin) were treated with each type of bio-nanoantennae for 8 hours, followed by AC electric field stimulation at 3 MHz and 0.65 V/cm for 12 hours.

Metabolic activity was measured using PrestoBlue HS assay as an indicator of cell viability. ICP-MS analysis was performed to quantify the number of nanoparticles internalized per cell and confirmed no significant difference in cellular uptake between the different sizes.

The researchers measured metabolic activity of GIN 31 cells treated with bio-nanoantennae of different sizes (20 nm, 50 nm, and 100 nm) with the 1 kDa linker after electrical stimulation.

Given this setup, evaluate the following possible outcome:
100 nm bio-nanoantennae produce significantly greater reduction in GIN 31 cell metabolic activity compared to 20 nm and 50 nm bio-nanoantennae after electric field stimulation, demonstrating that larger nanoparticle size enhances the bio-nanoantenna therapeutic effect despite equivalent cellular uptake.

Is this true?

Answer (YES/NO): NO